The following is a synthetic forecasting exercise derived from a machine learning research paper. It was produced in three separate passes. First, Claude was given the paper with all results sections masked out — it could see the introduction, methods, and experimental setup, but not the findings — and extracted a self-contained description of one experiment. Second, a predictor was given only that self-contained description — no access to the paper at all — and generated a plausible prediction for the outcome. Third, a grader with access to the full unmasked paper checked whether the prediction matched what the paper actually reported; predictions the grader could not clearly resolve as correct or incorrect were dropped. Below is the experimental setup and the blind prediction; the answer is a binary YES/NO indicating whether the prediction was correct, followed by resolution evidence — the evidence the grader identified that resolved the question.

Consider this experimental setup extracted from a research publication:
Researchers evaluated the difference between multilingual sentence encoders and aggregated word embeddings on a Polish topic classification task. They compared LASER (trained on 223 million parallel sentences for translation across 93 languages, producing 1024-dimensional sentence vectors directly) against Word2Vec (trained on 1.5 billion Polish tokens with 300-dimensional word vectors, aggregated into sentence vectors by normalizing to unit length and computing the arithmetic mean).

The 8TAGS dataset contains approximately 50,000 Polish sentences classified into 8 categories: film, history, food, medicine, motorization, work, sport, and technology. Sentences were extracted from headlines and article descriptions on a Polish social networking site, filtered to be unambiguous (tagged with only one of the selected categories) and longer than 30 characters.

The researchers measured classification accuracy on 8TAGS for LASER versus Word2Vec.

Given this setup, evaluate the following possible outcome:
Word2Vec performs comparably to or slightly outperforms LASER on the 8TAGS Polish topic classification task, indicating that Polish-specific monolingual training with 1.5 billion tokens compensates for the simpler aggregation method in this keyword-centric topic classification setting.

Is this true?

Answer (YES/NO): NO